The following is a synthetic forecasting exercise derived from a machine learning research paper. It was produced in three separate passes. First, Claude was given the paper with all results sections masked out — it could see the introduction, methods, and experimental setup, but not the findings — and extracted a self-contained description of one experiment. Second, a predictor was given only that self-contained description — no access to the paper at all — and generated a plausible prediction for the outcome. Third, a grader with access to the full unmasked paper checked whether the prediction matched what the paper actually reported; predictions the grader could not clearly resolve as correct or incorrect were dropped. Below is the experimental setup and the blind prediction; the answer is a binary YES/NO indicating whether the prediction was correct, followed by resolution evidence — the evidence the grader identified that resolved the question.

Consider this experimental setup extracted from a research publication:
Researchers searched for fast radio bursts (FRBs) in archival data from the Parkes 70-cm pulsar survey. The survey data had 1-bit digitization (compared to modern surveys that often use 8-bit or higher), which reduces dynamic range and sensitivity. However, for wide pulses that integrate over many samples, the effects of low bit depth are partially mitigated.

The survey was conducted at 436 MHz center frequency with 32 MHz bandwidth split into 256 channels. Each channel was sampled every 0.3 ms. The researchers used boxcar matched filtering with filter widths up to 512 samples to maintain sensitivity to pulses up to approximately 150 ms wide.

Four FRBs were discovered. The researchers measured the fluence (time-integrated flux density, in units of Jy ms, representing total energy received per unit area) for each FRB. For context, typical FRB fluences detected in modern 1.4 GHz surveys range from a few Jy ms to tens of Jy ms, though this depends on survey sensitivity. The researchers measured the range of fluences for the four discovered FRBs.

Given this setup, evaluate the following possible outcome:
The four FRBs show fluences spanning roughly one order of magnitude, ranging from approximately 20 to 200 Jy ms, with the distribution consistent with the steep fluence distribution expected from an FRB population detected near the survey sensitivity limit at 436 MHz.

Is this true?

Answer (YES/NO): NO